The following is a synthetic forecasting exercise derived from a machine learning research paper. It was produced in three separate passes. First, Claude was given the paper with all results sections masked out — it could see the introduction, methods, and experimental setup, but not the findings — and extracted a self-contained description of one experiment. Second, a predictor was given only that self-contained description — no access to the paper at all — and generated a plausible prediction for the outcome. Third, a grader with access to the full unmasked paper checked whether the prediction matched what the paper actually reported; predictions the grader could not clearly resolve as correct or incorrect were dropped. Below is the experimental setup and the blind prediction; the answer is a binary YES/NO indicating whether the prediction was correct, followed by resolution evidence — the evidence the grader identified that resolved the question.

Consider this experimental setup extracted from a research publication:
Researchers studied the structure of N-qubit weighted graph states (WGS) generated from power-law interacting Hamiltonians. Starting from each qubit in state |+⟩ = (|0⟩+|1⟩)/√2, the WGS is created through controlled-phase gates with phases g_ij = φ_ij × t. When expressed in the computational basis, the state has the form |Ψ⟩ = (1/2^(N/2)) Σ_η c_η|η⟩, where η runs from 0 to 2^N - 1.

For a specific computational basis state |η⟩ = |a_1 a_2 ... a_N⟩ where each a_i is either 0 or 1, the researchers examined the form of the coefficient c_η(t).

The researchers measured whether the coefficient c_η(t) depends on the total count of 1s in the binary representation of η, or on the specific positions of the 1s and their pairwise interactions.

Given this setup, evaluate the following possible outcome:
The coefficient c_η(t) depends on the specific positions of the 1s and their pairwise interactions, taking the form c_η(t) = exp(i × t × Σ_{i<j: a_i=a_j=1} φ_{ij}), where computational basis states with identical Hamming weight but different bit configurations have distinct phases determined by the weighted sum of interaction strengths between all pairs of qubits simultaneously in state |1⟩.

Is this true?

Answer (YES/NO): NO